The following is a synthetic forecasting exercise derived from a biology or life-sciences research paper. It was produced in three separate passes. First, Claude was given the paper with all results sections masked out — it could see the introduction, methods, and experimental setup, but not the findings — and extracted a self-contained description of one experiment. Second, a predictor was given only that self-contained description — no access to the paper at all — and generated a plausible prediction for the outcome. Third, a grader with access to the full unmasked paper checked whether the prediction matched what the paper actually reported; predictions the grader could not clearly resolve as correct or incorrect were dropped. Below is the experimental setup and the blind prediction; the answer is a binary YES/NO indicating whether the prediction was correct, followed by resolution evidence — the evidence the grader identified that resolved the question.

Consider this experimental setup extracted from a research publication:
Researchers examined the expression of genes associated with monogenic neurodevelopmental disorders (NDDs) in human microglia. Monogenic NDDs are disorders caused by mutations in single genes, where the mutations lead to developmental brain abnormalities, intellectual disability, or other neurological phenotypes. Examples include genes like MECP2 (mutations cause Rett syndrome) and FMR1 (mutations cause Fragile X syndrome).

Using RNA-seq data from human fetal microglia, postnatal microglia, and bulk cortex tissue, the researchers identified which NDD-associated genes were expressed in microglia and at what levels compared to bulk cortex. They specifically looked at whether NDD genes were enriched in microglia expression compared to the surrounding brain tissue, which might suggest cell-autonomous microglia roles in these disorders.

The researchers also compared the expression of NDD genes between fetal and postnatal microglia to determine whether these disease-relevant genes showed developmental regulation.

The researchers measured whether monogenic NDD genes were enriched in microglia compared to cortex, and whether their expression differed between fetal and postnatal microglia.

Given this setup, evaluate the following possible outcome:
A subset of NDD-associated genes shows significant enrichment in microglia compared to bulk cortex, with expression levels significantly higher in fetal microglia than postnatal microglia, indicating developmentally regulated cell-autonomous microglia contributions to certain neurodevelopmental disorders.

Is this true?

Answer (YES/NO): YES